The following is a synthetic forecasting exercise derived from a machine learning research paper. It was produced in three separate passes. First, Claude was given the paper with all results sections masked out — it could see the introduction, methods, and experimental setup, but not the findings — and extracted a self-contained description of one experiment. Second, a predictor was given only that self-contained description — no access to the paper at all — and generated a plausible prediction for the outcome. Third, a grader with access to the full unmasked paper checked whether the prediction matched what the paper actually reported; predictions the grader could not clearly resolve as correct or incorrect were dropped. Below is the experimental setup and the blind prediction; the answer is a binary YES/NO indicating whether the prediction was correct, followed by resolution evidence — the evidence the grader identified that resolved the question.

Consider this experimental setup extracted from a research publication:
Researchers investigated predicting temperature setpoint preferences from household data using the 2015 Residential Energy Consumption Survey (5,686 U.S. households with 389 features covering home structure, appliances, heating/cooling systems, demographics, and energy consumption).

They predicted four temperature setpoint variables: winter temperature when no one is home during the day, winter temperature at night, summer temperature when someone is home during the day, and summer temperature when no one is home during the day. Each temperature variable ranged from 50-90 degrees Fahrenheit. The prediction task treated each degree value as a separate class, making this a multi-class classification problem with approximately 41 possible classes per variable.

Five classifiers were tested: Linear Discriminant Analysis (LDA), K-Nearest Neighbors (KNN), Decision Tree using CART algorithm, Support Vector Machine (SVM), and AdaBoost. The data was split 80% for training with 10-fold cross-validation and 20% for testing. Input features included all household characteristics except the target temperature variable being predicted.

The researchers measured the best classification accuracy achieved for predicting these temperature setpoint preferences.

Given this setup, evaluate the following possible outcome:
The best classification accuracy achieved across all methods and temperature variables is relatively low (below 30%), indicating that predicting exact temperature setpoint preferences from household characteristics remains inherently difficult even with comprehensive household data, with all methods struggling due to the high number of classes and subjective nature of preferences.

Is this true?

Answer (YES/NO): NO